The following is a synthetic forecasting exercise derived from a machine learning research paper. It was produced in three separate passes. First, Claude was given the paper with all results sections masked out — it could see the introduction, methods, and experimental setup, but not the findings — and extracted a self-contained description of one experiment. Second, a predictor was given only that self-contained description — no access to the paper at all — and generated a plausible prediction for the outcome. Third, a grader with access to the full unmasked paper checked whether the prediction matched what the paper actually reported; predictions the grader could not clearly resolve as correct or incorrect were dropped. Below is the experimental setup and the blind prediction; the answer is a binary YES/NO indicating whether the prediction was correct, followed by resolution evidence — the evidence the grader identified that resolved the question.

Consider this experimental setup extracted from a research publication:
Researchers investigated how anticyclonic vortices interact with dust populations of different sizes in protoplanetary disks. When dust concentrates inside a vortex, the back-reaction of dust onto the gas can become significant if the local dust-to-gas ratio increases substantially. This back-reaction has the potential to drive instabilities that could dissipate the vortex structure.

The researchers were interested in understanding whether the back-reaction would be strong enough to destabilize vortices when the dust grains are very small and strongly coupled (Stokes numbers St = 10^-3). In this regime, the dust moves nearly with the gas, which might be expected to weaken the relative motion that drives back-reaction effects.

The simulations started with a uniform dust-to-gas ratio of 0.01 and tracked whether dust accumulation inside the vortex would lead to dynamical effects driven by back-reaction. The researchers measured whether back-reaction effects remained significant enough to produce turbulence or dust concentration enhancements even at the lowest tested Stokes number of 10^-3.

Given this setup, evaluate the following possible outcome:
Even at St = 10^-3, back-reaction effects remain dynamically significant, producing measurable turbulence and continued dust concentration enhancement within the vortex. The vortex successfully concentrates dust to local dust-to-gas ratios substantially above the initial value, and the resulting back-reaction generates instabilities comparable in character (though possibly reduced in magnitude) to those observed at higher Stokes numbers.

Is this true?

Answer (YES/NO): YES